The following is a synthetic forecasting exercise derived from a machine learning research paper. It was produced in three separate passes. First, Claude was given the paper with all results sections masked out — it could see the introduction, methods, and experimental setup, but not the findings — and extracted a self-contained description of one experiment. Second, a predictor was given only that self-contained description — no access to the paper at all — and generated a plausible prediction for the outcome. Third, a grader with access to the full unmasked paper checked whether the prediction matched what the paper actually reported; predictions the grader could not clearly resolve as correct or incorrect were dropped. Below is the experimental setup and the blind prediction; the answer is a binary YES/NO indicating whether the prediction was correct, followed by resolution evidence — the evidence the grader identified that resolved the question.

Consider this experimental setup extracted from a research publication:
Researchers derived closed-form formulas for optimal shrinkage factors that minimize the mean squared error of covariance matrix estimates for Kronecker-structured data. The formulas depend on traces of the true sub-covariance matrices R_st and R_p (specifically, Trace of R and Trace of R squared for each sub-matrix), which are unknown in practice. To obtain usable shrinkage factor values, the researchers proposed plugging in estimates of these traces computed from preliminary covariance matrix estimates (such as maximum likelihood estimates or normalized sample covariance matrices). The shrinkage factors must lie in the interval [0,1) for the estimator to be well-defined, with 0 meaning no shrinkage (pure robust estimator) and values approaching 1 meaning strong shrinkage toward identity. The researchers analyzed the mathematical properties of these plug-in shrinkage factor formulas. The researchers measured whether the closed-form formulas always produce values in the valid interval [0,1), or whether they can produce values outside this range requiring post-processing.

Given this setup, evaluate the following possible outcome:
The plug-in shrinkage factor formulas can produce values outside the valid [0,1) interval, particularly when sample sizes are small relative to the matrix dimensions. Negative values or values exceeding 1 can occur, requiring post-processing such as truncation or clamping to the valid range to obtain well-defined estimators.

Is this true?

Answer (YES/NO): YES